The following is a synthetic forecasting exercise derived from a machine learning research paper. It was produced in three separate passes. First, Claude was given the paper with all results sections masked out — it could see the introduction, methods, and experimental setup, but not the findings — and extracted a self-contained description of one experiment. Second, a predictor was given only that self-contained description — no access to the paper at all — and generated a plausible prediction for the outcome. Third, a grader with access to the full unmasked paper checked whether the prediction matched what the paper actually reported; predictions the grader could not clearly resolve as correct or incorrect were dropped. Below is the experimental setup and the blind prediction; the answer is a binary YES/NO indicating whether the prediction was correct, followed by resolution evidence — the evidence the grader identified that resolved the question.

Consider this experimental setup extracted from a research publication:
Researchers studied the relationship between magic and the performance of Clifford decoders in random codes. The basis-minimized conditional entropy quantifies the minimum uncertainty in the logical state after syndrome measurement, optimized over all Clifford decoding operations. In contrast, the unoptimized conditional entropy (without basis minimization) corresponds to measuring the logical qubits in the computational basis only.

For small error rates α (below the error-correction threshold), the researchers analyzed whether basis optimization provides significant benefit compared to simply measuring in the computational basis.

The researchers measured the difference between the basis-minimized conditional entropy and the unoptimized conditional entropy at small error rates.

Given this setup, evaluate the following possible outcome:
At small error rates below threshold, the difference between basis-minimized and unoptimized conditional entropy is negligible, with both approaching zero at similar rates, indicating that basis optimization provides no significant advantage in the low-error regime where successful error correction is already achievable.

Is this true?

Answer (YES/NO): YES